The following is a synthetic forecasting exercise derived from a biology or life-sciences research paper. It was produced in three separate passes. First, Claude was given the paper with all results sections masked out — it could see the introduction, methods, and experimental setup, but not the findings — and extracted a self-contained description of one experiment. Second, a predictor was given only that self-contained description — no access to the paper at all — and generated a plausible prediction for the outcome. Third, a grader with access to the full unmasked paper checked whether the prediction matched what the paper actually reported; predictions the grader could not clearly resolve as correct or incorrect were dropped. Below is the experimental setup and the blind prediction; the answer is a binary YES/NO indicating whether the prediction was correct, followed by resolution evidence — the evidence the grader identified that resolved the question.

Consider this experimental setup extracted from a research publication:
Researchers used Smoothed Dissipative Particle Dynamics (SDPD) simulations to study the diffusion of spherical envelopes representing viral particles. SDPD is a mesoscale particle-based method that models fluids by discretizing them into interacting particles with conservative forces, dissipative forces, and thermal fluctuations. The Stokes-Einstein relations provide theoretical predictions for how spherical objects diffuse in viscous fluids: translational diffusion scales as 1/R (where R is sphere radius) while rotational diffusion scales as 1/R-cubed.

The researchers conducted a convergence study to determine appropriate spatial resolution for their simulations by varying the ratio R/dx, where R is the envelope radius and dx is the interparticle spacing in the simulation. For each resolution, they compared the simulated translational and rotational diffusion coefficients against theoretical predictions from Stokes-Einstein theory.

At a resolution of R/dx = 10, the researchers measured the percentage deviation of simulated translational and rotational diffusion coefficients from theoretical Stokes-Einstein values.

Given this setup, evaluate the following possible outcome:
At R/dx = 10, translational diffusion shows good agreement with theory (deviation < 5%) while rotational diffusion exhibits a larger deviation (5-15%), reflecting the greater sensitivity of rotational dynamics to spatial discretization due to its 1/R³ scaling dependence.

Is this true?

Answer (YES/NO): NO